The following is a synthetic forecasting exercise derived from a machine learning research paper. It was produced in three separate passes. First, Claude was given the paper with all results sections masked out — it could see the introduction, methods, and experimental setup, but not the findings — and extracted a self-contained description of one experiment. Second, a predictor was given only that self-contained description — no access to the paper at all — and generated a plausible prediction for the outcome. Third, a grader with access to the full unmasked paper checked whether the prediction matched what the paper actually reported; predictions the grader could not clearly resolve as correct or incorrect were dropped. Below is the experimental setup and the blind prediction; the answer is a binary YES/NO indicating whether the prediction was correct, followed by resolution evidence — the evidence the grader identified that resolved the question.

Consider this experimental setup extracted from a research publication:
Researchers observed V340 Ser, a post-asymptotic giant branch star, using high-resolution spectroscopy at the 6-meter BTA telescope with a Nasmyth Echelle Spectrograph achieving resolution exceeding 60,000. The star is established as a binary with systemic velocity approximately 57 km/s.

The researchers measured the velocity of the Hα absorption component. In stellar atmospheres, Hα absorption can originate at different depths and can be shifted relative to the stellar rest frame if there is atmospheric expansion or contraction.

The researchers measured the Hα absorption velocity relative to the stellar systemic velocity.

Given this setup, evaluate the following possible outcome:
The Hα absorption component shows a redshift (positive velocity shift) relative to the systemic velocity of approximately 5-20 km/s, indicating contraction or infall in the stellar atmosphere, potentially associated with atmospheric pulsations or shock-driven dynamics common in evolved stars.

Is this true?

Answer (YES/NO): NO